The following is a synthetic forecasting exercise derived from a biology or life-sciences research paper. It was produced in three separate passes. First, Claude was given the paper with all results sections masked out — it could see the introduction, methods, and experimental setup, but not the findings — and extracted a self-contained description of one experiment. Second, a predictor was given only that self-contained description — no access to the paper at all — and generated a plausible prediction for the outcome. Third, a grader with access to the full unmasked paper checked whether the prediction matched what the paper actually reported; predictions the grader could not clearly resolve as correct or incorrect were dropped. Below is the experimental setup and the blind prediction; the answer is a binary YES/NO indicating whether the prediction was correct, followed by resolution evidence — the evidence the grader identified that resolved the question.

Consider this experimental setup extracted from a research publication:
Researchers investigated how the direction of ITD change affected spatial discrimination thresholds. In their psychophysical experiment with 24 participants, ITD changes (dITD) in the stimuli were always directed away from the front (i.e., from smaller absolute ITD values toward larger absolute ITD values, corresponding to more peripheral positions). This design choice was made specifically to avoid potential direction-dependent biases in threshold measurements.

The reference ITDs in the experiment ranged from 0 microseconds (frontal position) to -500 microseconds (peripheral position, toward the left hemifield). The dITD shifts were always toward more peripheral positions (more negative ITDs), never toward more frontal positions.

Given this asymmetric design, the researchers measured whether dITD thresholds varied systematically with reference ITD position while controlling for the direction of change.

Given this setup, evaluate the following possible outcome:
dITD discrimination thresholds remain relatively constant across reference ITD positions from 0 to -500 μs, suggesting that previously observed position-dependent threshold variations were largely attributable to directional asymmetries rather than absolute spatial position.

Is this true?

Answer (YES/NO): NO